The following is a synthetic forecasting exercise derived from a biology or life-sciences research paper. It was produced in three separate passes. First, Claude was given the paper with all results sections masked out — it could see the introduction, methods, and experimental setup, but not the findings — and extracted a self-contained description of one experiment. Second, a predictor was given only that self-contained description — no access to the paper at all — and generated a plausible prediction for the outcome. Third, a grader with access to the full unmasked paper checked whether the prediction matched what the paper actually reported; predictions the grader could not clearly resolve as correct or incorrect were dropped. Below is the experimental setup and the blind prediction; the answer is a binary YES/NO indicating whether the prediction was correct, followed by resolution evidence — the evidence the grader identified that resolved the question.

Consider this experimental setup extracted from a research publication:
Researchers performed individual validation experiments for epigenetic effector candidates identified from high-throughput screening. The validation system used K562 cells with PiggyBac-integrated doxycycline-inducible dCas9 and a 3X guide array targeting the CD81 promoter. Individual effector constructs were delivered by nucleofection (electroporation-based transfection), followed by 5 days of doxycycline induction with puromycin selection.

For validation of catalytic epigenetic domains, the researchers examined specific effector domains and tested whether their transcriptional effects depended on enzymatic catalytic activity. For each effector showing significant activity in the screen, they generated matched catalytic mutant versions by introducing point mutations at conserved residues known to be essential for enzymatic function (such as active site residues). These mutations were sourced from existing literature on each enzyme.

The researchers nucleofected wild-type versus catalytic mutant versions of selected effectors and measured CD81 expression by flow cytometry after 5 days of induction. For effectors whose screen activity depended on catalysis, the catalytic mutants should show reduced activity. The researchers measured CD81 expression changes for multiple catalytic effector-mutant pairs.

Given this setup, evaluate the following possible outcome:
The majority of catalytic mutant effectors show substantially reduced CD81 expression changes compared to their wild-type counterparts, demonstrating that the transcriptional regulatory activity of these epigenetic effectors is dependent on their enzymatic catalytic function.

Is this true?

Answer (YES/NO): YES